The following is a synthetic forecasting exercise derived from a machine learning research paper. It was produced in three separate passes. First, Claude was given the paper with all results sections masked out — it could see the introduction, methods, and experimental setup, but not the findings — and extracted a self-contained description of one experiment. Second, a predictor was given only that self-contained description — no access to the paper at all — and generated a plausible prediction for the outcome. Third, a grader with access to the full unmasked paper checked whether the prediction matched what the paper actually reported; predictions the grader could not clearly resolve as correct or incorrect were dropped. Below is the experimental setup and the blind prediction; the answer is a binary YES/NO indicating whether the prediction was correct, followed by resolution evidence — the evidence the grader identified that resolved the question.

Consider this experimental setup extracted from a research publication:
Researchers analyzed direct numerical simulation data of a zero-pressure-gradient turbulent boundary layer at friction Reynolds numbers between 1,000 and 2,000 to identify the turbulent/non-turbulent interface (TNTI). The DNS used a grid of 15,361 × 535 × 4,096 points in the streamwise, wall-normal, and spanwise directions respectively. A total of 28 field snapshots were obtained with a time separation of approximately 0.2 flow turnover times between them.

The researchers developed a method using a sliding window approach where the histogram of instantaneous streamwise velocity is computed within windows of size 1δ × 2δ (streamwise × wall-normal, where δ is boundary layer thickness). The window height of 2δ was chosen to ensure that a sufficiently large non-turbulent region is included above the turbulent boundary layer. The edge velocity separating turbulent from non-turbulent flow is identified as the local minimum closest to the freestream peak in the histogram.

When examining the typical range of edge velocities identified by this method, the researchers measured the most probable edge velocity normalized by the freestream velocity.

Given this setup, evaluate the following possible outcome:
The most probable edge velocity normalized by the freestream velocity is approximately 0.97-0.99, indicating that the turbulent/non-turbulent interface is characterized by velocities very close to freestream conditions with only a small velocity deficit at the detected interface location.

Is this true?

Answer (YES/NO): NO